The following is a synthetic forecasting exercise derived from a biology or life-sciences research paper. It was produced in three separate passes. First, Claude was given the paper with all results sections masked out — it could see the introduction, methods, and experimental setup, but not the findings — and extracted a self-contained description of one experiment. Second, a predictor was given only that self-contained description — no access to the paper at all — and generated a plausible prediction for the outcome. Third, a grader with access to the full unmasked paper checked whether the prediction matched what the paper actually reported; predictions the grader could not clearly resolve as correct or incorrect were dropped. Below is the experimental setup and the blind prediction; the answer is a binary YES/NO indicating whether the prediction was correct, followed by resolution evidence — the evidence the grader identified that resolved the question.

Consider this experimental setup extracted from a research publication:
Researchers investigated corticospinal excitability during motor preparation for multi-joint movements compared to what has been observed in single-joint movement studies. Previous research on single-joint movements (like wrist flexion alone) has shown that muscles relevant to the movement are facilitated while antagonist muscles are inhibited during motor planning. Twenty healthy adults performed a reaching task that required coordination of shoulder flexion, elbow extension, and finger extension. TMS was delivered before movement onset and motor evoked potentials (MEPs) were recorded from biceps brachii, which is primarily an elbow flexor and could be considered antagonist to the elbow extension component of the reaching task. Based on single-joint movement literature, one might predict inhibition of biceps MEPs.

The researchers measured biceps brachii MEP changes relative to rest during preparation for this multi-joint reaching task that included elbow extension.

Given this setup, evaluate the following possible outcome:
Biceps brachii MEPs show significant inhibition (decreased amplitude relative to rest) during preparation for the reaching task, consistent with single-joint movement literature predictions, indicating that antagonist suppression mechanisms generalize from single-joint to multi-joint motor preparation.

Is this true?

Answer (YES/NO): NO